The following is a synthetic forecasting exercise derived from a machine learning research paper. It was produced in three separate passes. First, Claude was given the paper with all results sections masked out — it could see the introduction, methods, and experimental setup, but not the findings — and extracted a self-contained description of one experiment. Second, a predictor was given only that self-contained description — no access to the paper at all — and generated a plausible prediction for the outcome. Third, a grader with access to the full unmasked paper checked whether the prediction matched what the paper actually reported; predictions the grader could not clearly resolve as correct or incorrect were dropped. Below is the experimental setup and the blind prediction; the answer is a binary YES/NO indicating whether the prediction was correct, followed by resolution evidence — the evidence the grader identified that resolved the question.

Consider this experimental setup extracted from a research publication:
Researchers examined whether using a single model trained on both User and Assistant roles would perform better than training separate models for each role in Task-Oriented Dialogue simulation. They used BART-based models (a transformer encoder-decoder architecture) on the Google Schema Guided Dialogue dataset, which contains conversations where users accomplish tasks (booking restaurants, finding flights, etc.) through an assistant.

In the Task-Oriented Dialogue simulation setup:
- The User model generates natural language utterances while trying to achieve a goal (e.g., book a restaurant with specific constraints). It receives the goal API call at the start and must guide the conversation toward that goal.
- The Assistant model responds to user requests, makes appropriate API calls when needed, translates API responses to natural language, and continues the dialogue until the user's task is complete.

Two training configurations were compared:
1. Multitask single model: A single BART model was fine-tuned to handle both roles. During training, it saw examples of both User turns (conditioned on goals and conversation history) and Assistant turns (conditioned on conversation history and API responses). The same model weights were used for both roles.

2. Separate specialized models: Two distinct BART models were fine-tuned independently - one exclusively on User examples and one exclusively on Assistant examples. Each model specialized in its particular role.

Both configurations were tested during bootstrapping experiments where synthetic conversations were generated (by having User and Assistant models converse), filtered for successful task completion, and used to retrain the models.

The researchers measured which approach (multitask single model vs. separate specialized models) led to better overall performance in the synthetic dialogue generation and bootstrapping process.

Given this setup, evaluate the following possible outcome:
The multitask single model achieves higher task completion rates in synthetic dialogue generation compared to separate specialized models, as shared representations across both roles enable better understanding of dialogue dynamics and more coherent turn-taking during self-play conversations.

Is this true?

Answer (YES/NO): YES